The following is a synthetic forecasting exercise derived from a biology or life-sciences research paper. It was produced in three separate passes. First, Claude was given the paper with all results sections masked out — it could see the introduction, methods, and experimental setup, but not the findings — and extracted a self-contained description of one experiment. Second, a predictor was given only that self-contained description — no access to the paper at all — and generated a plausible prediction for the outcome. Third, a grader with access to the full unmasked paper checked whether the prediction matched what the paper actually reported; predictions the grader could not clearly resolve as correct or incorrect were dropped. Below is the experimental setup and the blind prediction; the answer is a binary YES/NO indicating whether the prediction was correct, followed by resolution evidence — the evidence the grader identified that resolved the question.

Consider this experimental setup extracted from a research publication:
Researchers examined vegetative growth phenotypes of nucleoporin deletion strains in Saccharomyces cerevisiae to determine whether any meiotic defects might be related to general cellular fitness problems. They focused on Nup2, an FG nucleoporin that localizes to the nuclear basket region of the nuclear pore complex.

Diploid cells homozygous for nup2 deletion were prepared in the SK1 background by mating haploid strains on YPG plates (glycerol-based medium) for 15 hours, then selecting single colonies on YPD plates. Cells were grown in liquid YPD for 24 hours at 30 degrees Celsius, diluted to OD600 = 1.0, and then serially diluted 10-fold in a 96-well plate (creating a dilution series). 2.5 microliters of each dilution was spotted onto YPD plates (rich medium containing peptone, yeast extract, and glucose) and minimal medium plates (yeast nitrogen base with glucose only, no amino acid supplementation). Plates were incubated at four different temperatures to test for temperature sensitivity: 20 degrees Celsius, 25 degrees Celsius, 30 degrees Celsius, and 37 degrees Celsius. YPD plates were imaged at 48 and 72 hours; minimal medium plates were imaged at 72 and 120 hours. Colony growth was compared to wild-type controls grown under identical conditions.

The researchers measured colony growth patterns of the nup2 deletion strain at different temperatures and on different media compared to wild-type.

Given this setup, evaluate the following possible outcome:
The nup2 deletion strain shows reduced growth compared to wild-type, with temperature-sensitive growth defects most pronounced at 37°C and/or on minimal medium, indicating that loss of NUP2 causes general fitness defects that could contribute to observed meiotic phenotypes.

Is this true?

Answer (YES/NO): NO